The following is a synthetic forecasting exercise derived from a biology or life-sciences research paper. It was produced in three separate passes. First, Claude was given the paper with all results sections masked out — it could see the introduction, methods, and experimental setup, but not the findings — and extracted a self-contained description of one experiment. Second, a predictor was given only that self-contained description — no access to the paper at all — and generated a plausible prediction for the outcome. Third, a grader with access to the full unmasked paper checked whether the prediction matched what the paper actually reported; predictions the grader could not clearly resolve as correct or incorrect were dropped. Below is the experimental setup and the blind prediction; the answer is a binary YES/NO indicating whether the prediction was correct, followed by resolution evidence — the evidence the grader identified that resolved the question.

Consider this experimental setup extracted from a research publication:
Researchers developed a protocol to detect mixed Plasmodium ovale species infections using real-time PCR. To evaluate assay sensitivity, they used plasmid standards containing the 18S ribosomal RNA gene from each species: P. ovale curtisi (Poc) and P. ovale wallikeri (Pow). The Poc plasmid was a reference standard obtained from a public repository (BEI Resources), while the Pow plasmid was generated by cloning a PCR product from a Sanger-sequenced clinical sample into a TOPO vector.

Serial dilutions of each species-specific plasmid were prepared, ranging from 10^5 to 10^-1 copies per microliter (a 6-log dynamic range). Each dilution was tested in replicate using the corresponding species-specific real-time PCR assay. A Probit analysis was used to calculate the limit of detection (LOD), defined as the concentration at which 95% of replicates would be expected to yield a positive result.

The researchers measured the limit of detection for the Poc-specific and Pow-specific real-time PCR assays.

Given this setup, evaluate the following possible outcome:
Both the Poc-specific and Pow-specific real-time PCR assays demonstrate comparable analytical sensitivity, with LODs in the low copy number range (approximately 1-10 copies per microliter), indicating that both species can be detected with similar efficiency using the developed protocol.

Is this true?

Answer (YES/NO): NO